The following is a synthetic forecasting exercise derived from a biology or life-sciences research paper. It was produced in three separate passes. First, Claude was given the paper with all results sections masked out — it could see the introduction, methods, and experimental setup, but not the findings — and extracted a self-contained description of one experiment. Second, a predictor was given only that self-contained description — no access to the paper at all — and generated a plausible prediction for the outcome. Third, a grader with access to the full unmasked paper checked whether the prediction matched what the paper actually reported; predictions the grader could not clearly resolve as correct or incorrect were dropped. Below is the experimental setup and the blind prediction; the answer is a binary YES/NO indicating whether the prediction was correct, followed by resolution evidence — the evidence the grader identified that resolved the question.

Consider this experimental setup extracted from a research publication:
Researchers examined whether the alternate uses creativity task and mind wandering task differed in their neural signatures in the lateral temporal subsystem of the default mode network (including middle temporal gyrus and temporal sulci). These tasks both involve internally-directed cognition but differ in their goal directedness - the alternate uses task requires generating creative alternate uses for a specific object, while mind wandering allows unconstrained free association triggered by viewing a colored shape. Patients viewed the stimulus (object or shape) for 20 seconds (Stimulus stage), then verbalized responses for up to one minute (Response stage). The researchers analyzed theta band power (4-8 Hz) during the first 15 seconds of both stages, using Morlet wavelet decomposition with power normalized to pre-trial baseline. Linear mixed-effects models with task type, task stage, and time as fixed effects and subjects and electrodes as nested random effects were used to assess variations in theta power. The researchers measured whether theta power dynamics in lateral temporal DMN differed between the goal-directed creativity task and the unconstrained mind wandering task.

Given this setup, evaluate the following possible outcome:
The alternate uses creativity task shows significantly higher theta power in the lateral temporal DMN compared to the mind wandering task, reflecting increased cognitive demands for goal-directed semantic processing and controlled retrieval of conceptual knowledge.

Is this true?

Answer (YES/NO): NO